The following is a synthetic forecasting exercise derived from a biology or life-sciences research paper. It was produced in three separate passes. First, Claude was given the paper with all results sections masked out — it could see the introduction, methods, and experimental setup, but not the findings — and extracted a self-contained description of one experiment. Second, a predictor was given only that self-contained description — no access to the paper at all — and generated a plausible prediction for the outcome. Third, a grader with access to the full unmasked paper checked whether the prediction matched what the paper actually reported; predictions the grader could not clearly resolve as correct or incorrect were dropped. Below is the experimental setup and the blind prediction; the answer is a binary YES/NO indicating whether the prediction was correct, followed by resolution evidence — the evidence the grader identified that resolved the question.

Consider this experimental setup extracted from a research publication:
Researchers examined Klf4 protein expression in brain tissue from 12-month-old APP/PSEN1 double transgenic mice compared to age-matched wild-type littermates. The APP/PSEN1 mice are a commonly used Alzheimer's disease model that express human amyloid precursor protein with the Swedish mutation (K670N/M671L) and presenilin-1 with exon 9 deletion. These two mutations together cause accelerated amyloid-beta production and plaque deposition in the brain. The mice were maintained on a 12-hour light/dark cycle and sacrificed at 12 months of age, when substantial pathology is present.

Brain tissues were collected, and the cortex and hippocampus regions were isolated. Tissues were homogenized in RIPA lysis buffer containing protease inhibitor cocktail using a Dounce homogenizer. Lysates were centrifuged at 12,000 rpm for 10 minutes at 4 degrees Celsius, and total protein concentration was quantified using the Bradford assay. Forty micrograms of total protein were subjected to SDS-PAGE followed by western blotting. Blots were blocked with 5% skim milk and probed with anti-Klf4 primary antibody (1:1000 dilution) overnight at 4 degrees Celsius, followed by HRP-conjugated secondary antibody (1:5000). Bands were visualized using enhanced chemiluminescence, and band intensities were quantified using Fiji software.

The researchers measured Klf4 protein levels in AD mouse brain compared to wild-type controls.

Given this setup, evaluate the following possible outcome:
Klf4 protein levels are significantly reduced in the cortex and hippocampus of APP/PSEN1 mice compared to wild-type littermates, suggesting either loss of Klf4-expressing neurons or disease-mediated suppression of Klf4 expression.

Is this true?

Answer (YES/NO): NO